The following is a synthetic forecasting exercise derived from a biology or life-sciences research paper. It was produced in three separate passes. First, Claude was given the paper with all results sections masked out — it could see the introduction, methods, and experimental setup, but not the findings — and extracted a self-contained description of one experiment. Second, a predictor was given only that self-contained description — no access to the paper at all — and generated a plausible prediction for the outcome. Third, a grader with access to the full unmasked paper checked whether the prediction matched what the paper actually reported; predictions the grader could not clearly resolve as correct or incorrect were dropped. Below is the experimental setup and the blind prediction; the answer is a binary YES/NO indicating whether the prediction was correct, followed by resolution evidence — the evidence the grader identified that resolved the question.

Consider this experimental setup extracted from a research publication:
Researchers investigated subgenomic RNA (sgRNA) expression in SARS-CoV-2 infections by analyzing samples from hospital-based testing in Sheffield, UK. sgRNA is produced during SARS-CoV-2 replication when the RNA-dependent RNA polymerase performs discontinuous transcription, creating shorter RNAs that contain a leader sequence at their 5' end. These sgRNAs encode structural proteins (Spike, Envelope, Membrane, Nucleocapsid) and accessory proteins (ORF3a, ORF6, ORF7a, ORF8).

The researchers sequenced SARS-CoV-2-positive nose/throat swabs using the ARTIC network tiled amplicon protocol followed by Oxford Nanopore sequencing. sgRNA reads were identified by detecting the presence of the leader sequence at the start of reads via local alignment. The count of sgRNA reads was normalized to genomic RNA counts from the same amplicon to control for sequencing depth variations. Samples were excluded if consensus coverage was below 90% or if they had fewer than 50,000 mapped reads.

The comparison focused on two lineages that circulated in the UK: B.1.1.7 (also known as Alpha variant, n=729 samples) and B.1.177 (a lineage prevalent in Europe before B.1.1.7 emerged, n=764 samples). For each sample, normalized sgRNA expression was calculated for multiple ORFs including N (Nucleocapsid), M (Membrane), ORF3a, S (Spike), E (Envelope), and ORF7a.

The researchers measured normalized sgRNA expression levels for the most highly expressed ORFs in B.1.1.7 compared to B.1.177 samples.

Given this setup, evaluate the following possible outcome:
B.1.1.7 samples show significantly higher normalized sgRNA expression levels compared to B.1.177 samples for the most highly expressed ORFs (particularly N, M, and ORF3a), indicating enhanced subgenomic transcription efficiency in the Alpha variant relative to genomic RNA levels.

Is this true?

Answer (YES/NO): NO